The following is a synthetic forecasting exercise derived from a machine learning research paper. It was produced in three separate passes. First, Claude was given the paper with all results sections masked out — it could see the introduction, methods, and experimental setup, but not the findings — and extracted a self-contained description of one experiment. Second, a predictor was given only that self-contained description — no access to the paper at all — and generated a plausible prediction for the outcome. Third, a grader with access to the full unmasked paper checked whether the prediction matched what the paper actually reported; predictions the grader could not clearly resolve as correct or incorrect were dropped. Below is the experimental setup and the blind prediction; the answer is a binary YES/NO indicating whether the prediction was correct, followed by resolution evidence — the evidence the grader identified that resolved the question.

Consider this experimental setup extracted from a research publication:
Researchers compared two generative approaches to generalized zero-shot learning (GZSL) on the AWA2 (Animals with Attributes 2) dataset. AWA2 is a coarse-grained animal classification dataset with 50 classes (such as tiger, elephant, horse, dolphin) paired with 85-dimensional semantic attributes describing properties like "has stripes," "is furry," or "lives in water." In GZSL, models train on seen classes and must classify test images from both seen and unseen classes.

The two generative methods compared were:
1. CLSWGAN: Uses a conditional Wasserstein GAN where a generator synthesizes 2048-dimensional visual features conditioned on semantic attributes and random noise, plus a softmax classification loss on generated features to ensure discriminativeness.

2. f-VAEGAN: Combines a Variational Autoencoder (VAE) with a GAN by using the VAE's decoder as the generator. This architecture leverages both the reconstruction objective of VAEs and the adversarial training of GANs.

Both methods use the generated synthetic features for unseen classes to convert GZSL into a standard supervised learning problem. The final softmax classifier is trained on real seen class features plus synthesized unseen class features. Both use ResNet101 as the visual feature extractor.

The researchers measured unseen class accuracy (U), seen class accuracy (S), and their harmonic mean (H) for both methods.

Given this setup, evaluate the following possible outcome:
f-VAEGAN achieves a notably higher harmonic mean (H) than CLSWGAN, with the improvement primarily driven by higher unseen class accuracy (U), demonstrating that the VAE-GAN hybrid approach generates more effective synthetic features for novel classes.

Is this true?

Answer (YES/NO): NO